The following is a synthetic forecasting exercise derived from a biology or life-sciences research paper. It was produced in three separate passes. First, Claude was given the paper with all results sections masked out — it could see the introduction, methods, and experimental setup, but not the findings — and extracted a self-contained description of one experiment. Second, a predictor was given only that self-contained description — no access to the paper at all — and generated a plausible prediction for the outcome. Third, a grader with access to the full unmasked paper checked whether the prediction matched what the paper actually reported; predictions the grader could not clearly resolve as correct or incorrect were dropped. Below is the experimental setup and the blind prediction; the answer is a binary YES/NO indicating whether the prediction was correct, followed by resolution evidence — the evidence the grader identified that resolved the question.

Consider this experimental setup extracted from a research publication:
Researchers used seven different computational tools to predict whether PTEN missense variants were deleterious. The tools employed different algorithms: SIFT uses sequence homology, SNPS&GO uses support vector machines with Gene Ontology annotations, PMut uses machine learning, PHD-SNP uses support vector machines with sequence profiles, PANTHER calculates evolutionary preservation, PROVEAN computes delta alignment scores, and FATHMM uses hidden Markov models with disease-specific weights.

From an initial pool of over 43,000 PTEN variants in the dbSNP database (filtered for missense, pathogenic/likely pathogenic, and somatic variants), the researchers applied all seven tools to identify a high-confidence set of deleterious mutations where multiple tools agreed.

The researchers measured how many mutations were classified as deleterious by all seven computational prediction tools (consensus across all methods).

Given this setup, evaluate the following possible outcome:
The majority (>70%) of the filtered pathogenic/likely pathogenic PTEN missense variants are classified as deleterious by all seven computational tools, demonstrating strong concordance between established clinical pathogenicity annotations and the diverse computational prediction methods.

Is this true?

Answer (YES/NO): NO